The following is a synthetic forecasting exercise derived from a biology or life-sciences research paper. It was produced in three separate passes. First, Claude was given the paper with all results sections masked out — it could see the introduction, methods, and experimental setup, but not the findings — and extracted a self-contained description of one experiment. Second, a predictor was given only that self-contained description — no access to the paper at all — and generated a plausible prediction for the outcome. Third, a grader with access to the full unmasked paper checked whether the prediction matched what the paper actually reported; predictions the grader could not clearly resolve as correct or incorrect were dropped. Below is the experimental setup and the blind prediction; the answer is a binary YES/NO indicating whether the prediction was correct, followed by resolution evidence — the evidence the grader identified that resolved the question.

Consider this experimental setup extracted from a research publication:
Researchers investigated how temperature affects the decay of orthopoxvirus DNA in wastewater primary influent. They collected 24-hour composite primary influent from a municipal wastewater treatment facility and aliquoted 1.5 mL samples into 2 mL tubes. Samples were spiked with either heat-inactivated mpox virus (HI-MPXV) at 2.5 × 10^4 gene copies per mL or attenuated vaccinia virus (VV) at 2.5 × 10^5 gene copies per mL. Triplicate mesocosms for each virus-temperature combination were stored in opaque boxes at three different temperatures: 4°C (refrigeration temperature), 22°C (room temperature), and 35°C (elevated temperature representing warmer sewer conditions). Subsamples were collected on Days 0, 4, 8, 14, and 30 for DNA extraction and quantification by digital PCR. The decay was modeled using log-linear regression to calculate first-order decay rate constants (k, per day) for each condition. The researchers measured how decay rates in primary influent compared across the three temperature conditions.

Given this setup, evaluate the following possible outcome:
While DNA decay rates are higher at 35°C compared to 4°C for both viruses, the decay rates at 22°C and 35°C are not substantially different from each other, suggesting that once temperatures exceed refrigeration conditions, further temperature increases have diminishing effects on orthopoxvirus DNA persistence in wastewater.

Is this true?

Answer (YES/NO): YES